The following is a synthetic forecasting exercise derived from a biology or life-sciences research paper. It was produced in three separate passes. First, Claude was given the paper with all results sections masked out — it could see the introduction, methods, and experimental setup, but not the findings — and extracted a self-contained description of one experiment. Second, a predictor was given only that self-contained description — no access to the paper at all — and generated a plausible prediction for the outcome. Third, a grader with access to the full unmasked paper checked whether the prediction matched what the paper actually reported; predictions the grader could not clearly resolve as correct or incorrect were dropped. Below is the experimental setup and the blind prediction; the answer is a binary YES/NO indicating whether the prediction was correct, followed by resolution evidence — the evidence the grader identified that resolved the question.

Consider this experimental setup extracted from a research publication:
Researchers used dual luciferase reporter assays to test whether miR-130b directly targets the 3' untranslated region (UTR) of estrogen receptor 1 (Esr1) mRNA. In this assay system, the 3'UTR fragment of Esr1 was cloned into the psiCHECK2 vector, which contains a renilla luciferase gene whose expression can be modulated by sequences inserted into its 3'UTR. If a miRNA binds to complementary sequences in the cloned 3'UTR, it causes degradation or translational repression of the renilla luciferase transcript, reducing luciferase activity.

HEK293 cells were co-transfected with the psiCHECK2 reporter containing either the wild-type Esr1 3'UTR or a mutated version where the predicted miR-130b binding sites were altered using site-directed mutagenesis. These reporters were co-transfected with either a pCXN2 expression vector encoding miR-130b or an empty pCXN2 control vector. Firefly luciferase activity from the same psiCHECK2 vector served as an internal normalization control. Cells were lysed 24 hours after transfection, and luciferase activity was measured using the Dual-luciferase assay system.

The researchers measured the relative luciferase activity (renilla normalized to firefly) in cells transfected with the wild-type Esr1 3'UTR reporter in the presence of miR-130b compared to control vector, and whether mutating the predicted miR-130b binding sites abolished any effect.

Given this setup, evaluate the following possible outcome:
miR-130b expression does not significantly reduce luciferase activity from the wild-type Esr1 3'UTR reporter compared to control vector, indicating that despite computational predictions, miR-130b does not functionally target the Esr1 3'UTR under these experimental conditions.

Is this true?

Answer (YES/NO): NO